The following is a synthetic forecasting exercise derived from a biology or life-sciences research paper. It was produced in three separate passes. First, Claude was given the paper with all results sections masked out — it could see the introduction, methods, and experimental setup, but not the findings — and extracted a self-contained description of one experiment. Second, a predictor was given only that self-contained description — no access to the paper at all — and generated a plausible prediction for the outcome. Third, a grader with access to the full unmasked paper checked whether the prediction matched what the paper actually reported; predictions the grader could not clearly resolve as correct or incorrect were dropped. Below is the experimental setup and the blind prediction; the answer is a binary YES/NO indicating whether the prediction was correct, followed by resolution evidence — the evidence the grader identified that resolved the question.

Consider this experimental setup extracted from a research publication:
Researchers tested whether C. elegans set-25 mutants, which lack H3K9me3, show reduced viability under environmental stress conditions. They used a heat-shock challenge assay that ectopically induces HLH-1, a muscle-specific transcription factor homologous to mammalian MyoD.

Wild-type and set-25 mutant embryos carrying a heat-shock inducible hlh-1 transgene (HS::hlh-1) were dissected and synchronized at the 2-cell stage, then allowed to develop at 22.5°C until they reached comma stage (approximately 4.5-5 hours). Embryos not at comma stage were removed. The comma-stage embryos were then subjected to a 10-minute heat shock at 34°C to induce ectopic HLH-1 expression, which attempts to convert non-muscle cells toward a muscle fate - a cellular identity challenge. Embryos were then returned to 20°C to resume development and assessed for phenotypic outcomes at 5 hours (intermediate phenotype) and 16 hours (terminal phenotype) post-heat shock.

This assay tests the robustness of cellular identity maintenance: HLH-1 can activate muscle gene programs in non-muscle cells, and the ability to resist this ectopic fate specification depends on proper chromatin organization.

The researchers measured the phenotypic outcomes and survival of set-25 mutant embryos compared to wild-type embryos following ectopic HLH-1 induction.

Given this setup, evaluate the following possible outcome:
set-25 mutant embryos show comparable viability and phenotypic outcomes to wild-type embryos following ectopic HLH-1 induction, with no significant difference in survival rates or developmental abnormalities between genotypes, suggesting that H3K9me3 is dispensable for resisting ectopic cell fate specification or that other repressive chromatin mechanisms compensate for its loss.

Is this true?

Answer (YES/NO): NO